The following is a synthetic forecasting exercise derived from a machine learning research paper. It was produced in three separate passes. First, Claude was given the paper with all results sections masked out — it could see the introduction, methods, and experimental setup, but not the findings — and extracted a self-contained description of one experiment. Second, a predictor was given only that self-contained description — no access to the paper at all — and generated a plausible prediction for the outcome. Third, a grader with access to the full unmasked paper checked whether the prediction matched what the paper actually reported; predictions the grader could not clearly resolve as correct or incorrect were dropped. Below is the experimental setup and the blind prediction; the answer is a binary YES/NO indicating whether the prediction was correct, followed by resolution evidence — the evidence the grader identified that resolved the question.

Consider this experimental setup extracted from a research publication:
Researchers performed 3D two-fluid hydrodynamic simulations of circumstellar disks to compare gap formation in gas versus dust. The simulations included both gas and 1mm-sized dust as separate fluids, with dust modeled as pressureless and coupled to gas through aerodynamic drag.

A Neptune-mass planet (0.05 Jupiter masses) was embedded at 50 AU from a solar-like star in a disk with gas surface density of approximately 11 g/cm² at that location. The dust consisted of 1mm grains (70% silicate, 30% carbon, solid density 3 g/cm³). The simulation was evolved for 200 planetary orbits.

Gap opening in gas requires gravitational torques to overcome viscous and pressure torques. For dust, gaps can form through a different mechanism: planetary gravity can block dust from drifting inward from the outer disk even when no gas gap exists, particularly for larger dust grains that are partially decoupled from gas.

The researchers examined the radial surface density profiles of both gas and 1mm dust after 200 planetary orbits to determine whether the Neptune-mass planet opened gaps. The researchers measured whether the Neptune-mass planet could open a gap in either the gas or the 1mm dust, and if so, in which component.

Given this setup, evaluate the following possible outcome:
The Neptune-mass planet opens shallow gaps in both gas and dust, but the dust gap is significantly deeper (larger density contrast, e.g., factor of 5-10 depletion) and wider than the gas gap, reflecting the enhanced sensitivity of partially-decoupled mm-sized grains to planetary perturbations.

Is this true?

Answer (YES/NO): NO